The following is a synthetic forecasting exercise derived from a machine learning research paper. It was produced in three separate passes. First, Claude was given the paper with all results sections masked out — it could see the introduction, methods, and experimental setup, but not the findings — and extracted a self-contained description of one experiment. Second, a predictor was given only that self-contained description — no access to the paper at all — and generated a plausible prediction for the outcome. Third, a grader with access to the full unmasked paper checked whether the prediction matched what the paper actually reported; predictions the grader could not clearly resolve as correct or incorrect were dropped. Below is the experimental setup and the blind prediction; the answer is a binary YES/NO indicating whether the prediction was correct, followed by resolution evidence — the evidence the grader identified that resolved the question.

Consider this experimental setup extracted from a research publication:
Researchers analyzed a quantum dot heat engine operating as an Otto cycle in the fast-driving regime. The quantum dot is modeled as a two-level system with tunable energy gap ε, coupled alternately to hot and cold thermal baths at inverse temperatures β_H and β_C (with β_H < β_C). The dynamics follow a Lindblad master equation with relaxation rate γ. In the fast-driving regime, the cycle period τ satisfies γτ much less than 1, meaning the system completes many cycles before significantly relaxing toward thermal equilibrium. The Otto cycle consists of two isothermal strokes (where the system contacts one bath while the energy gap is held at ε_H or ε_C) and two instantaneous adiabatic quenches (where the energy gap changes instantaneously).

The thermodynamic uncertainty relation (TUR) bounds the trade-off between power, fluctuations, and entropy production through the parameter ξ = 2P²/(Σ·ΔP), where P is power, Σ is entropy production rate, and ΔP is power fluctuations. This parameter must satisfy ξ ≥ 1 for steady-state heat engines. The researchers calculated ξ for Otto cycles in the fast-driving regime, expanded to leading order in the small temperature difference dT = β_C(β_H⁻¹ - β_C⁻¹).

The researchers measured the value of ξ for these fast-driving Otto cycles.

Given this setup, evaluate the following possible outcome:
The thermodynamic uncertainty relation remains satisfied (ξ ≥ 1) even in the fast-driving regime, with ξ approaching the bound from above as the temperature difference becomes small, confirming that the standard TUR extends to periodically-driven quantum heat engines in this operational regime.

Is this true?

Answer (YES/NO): NO